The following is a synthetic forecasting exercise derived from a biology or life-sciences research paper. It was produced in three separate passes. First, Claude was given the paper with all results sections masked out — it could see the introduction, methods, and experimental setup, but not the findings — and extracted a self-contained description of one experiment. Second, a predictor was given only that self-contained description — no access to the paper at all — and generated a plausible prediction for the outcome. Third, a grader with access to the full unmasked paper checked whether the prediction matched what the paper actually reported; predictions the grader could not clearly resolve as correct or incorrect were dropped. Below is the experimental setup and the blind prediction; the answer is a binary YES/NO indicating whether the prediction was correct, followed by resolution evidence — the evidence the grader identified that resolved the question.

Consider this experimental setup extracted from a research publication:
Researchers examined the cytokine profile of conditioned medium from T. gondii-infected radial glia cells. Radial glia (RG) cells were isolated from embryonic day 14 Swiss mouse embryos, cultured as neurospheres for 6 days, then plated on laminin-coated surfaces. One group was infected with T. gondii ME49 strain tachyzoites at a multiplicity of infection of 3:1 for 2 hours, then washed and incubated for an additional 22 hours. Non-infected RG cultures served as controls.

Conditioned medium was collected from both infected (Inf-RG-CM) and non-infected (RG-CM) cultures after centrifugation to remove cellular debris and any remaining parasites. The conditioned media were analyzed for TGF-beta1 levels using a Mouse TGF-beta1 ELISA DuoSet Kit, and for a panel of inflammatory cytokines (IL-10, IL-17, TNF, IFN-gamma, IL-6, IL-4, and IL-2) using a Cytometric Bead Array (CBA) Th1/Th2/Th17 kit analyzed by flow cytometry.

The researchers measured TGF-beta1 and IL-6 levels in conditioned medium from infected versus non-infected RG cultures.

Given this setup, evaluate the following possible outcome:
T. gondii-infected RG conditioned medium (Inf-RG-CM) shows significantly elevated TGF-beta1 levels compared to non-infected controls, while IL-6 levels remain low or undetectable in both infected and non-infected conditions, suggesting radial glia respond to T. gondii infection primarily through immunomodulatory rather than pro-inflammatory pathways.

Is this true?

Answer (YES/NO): NO